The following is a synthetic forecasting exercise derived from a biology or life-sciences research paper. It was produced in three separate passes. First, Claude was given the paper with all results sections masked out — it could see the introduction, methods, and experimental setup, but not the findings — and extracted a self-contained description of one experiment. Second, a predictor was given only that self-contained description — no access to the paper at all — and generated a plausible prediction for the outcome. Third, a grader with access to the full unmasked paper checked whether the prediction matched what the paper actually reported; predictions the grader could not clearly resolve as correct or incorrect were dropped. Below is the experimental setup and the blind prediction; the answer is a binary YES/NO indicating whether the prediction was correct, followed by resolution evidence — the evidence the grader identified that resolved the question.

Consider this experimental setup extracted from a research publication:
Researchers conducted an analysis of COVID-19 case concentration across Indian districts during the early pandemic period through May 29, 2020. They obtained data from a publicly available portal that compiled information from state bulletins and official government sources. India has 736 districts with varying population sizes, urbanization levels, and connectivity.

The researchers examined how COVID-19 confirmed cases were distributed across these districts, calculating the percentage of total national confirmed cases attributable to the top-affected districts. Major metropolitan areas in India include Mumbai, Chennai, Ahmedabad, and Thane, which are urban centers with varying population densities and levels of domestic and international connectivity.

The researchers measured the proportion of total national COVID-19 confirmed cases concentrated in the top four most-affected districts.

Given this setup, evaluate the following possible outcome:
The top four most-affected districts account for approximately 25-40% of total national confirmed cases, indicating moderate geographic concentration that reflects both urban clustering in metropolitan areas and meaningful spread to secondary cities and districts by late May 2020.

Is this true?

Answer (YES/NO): NO